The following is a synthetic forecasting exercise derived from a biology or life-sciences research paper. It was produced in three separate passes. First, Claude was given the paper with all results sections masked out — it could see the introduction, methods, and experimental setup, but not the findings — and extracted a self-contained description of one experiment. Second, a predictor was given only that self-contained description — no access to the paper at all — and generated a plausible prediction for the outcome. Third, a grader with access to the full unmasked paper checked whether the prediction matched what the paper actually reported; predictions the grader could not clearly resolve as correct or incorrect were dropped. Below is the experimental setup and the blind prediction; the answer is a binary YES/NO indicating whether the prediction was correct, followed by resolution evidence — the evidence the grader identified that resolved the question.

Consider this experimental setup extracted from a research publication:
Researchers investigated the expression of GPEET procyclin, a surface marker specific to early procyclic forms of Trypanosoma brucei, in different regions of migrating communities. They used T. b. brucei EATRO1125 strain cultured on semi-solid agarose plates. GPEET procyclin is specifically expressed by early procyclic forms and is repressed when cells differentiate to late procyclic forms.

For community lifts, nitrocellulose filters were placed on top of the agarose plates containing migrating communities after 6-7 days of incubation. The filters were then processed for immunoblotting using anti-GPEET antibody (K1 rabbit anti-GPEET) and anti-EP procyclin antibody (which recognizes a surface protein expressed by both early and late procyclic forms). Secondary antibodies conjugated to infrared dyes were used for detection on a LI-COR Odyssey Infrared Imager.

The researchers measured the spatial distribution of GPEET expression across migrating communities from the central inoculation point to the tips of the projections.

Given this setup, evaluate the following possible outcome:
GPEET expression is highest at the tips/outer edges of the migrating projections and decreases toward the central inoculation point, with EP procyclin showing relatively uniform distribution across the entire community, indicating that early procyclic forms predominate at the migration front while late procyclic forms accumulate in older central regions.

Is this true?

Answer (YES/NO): NO